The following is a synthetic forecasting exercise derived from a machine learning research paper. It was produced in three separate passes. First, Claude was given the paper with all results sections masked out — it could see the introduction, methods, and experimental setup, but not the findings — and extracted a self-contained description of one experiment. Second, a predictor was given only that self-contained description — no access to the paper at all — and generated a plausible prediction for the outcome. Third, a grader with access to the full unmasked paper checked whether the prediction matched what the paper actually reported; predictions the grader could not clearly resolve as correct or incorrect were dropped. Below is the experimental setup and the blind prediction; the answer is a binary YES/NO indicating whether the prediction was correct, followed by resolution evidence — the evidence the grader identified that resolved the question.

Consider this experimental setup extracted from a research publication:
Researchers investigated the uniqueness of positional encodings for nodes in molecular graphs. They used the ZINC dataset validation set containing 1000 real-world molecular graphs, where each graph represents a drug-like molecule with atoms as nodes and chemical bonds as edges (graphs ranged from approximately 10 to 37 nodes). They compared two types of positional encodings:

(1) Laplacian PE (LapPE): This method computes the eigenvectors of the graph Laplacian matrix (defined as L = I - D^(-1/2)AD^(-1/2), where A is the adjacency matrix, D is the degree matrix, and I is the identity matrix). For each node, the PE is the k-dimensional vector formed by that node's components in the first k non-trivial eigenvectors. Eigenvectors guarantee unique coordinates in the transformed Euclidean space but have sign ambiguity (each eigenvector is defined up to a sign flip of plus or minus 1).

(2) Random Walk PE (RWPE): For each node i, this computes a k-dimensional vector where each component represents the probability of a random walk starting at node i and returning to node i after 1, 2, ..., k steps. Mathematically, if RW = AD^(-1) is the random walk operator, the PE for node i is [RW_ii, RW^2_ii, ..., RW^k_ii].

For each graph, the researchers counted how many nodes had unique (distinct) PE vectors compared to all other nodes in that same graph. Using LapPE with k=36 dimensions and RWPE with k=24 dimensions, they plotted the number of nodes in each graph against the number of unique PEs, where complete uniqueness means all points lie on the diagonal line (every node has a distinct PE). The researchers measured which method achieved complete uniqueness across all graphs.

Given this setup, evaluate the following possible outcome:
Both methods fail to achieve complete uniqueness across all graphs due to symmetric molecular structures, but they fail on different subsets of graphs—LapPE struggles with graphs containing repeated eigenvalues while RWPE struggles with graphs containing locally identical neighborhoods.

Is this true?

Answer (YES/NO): NO